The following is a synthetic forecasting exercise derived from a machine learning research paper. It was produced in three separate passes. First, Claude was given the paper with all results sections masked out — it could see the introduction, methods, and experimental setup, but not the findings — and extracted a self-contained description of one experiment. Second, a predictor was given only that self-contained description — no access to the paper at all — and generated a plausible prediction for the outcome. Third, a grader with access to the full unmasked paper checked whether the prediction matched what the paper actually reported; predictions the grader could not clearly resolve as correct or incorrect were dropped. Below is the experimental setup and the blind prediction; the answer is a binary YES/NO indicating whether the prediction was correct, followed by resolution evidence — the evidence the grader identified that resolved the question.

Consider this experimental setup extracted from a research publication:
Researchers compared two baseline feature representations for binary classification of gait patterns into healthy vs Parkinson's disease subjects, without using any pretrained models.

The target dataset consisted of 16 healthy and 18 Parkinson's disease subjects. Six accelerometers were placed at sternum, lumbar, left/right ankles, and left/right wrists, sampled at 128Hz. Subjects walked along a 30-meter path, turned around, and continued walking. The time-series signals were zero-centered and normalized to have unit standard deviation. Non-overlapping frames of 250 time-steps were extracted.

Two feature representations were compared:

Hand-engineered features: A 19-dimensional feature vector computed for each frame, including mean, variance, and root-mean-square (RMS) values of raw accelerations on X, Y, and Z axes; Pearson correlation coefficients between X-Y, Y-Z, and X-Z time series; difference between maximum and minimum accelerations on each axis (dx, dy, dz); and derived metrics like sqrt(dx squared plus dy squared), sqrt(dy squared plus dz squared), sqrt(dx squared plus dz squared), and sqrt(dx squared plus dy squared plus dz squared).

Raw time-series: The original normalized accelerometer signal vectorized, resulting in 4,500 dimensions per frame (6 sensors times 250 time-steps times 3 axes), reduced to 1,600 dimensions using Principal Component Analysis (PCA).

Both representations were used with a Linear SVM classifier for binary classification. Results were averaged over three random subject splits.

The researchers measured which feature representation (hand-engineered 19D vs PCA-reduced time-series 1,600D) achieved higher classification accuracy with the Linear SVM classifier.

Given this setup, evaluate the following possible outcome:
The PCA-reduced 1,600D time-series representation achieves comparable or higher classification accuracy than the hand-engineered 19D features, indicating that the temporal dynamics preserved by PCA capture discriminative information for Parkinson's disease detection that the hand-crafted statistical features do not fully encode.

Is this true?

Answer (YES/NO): NO